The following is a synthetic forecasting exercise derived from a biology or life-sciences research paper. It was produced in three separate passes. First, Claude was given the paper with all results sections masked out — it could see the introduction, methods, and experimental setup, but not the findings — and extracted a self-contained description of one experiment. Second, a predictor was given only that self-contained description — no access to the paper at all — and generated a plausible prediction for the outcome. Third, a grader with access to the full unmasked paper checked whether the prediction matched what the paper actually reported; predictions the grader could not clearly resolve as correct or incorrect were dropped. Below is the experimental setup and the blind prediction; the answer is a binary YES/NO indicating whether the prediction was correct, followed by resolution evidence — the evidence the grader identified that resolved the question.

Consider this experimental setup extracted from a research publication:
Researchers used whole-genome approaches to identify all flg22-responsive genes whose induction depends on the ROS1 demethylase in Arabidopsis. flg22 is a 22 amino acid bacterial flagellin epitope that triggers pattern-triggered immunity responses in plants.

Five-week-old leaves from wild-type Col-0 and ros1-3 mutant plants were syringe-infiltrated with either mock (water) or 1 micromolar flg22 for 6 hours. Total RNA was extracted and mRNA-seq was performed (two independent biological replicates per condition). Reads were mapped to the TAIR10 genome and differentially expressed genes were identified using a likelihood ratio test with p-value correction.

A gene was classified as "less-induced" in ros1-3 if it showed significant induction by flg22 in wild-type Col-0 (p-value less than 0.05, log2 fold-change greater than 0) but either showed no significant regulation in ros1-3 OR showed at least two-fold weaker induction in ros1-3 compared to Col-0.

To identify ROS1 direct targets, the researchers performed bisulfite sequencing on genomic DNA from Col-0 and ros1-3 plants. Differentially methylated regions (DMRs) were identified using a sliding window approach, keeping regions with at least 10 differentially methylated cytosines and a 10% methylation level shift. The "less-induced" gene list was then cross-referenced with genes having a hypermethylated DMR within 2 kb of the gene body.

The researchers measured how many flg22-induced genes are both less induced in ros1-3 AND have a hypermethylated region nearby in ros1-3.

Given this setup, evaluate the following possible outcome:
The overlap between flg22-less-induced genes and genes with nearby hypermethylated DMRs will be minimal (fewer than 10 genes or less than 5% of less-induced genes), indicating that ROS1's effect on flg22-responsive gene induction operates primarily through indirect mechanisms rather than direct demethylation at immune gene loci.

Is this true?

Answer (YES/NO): NO